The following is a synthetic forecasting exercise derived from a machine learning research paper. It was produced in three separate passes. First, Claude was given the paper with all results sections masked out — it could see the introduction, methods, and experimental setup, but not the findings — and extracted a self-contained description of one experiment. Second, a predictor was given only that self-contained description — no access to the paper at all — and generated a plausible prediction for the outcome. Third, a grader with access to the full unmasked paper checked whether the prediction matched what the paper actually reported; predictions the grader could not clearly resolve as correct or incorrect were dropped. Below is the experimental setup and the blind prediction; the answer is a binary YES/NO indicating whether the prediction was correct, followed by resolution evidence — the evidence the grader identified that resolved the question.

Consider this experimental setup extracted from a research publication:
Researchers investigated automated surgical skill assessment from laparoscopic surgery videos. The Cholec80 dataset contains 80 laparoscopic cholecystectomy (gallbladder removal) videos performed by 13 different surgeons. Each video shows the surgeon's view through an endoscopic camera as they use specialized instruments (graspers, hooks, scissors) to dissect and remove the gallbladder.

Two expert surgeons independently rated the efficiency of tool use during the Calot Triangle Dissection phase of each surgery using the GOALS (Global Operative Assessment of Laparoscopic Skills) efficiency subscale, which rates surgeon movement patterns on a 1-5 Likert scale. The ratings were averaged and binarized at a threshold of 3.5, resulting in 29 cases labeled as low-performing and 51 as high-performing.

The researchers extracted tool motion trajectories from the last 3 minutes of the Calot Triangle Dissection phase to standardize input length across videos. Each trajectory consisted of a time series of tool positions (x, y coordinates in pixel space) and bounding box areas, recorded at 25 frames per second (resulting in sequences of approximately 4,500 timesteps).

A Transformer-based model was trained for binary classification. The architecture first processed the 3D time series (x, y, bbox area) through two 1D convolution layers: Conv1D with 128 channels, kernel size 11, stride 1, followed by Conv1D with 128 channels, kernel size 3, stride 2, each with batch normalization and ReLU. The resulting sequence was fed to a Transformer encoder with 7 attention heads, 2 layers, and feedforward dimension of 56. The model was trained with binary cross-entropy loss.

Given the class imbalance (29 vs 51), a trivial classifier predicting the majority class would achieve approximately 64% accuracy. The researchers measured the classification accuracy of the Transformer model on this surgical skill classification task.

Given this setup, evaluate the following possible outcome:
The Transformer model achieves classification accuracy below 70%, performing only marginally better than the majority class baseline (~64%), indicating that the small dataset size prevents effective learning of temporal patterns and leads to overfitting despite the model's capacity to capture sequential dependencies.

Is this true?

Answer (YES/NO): NO